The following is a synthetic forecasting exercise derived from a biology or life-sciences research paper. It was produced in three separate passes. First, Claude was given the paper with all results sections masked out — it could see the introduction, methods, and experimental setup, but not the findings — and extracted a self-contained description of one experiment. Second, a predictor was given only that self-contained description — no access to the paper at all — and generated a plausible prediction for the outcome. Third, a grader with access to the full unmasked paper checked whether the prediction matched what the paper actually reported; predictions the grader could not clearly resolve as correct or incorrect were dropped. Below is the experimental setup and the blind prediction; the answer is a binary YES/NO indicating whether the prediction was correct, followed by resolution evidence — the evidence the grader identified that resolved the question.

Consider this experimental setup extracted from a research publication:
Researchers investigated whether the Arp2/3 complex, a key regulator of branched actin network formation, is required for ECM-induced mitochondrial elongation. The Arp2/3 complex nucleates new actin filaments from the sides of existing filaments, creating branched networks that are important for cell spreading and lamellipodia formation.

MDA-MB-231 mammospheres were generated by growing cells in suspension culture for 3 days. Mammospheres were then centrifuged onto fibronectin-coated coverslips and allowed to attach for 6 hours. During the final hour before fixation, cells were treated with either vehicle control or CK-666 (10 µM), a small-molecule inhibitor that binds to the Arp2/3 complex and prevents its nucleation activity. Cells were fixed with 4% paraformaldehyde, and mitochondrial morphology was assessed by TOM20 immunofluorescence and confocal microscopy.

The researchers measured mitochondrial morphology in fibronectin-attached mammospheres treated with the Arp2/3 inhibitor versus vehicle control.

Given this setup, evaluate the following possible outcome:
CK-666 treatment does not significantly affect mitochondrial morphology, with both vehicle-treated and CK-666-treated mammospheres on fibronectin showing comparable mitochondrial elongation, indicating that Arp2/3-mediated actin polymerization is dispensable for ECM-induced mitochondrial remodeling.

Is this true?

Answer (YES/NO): NO